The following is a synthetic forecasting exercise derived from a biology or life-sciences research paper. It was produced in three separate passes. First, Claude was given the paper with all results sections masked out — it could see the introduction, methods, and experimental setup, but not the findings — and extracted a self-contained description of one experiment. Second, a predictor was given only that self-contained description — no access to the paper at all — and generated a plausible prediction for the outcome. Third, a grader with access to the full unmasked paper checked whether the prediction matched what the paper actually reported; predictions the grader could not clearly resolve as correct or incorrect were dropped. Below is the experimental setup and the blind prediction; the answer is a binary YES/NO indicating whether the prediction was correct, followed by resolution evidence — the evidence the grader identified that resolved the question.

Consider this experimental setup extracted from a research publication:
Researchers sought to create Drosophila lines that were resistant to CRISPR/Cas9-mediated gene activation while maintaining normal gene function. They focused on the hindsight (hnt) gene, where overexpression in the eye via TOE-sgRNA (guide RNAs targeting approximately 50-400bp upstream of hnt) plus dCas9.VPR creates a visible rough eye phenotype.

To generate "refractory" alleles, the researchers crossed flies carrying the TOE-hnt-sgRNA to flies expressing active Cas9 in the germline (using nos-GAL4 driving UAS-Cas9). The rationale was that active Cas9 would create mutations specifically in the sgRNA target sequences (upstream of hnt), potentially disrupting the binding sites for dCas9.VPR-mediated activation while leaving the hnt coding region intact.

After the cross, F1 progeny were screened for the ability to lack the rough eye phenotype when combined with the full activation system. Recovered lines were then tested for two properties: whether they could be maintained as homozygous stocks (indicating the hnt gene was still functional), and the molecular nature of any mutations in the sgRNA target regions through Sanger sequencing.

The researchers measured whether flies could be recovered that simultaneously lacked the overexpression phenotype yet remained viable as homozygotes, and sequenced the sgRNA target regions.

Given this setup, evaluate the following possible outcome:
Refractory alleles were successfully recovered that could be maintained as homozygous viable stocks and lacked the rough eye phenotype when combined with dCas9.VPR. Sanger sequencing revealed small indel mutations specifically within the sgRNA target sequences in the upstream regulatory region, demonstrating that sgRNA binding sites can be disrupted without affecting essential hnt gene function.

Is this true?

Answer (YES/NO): YES